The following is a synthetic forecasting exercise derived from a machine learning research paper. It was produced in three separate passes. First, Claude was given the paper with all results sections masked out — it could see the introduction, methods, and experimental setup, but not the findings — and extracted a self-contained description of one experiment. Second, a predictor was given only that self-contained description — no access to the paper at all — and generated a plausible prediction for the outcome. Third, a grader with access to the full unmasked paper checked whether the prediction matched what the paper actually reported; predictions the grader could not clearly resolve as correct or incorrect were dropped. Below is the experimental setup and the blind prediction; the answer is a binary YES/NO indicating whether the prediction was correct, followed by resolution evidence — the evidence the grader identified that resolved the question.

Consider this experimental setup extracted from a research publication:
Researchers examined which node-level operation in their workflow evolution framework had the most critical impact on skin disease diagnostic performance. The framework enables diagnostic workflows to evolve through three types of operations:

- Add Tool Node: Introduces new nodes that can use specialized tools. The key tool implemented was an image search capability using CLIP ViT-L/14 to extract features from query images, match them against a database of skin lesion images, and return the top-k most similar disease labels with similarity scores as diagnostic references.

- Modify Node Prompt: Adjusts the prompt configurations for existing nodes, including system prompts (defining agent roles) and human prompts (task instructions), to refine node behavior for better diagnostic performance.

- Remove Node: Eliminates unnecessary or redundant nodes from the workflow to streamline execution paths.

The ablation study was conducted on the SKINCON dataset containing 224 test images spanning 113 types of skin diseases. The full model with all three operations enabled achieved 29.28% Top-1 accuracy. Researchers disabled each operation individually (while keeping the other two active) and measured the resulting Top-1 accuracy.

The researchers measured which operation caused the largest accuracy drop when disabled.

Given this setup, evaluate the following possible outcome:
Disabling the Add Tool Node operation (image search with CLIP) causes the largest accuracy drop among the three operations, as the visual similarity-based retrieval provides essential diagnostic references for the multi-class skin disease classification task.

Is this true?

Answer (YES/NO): NO